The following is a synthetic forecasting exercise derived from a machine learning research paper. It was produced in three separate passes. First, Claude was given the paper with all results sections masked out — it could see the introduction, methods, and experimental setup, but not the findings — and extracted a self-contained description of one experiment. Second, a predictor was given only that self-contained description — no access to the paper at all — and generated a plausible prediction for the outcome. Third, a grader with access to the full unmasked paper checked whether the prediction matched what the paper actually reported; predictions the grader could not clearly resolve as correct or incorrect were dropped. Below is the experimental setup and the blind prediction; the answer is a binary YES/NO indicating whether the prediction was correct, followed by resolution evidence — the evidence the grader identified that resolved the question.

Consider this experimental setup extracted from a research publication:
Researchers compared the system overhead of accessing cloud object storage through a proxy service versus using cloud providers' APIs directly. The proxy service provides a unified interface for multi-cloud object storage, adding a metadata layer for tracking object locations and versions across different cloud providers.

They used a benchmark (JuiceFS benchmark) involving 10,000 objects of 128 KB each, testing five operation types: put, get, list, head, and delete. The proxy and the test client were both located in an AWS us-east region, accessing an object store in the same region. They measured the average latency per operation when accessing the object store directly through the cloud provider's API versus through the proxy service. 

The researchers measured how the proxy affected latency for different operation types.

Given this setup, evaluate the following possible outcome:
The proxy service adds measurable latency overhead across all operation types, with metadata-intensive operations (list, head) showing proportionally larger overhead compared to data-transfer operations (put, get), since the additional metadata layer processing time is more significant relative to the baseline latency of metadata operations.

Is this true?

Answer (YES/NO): NO